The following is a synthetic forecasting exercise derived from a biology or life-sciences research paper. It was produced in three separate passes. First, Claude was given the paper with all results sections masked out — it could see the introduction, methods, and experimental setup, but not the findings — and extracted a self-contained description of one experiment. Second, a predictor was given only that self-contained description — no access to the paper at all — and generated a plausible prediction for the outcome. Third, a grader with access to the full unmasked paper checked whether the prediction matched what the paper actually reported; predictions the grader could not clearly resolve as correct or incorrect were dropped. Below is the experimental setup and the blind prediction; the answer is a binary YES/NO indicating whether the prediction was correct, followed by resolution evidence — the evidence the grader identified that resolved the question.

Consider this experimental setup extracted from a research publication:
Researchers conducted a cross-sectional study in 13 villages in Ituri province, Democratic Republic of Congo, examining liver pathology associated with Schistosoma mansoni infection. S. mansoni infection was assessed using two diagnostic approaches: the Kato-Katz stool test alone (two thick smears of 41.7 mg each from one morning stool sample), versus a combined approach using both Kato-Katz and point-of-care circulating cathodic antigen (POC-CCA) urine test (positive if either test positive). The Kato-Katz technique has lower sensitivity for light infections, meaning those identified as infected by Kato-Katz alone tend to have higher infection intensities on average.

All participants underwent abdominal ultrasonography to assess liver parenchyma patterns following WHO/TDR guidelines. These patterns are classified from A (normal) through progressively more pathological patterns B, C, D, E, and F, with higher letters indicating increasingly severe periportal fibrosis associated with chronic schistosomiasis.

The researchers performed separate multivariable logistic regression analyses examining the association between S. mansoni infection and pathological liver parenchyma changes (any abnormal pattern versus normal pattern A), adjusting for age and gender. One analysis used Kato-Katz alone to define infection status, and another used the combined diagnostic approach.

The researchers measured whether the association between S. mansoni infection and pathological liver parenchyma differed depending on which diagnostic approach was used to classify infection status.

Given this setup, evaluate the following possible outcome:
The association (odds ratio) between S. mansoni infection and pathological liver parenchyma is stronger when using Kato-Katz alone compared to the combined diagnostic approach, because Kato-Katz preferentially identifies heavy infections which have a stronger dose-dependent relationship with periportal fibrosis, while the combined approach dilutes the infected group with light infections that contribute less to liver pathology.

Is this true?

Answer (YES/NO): YES